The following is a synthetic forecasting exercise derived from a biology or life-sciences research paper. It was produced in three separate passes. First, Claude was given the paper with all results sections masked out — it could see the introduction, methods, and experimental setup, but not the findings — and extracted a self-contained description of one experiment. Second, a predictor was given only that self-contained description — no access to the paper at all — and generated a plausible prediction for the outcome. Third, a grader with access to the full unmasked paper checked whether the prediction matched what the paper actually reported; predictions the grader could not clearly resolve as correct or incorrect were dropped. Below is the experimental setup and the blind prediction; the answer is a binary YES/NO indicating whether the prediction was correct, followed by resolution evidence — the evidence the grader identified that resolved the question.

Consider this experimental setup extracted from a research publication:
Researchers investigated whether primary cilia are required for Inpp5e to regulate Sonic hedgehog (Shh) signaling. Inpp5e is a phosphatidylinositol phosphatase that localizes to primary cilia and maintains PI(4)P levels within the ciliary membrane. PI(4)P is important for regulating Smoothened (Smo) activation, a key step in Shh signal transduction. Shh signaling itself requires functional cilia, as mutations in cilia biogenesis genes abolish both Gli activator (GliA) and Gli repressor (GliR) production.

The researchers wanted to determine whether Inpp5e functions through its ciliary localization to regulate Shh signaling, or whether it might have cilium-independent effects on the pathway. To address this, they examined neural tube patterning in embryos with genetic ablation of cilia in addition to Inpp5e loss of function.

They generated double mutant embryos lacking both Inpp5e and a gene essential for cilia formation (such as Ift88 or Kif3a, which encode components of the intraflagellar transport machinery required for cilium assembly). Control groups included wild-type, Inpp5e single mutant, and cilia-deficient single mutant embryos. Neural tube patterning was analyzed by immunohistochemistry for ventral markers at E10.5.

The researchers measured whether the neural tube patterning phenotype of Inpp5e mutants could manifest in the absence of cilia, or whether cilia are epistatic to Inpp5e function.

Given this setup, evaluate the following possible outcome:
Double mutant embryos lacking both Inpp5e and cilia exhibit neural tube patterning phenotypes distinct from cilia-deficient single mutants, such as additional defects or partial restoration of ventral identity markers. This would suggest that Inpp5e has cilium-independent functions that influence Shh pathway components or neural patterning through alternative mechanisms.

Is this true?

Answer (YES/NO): YES